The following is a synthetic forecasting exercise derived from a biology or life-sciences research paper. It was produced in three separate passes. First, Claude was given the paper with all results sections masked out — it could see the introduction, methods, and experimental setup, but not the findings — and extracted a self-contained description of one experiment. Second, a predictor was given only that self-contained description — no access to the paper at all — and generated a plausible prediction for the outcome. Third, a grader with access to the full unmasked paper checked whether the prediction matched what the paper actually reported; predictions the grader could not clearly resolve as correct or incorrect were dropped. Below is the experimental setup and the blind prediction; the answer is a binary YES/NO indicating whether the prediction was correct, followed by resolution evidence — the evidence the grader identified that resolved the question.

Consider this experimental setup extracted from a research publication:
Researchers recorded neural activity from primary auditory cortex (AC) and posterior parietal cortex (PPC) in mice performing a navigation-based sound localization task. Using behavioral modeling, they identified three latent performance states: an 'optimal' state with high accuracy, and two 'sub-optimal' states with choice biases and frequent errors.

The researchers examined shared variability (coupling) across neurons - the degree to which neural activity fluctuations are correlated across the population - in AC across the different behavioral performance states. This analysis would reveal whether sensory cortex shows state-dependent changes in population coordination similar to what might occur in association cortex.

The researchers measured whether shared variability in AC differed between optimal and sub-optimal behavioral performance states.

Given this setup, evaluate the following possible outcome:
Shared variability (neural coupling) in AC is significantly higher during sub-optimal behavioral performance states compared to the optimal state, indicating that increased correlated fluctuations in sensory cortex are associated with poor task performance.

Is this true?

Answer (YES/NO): NO